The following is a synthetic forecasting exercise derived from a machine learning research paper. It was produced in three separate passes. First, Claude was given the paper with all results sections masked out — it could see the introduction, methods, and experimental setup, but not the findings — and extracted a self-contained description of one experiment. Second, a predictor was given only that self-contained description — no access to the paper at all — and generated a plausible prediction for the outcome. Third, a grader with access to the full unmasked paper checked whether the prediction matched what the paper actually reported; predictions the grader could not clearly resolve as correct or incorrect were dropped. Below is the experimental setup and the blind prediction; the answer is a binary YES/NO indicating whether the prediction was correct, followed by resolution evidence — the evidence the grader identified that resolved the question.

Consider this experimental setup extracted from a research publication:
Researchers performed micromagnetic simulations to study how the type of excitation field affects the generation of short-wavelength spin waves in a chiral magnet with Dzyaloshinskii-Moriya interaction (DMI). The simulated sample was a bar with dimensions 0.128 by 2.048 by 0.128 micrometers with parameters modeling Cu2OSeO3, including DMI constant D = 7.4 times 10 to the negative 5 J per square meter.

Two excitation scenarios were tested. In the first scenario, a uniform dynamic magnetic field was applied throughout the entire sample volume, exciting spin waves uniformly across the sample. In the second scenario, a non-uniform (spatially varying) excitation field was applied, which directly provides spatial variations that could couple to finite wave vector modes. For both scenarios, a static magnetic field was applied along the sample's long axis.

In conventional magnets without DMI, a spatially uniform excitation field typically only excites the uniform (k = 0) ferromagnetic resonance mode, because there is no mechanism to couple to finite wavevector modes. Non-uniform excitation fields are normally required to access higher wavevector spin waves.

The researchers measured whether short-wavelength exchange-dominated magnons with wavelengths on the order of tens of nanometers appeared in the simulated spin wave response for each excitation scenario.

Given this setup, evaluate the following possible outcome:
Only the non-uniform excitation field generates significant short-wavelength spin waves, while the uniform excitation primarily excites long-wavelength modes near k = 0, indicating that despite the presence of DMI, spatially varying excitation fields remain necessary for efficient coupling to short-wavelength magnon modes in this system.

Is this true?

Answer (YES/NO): NO